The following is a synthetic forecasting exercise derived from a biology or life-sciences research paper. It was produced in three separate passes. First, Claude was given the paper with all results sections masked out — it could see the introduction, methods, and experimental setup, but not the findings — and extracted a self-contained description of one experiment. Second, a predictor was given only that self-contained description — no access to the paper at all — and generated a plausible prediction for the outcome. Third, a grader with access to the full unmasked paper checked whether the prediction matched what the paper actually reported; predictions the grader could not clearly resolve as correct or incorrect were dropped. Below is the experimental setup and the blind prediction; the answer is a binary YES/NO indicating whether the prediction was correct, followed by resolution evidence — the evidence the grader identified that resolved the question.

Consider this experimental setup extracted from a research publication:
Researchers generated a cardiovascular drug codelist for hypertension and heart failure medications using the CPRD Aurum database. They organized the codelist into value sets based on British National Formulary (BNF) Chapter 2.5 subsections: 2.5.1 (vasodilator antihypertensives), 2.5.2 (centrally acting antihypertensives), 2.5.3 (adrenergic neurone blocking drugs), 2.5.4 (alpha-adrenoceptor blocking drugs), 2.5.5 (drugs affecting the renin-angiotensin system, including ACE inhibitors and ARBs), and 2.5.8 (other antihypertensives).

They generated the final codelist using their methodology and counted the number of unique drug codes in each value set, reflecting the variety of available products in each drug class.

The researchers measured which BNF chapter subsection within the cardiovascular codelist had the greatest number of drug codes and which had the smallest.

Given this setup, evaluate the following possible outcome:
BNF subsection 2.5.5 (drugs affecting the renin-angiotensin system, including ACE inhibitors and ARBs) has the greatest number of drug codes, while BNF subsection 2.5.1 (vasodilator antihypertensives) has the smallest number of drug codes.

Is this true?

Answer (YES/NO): NO